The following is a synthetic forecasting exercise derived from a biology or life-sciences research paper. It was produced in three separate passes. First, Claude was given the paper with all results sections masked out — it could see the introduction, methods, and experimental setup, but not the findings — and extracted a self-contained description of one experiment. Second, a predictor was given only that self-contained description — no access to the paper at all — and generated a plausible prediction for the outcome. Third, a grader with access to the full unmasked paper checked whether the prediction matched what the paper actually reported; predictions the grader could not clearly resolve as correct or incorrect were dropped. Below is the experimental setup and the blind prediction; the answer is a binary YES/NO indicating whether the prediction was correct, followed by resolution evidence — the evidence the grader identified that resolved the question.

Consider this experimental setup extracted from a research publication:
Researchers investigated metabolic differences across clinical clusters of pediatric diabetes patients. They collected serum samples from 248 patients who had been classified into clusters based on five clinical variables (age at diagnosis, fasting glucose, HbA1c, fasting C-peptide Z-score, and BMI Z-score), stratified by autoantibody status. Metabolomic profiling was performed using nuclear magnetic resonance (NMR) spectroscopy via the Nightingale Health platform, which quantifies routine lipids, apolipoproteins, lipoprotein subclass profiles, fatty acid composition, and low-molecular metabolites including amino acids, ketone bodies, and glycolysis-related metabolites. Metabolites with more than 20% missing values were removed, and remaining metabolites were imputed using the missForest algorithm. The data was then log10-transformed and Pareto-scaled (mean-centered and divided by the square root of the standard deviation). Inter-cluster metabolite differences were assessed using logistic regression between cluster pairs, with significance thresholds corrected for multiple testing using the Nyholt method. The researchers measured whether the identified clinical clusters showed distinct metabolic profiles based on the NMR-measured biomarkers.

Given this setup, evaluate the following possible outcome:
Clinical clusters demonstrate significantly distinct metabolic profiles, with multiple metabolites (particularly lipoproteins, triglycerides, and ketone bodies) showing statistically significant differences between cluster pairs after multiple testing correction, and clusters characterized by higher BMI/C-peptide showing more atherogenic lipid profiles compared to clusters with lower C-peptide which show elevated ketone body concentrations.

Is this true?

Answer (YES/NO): NO